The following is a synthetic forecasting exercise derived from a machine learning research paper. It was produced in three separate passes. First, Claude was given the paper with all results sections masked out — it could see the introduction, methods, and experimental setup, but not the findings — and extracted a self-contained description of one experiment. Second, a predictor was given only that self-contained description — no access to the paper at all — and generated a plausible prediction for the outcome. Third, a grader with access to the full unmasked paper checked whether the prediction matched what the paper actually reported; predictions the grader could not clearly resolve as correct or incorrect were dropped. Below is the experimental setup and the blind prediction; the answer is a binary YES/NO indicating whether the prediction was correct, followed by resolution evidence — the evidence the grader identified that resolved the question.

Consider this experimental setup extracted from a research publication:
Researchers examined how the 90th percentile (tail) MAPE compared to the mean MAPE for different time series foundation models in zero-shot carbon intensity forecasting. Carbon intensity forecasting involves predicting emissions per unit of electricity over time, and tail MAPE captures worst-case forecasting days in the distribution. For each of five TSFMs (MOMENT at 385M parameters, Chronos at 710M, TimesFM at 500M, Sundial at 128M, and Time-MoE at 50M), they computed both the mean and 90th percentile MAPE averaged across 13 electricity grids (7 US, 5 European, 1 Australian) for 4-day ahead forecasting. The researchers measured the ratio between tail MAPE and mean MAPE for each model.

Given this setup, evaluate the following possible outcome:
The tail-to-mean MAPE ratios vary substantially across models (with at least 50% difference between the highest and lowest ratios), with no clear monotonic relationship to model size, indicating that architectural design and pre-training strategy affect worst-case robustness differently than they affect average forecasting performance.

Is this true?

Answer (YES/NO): NO